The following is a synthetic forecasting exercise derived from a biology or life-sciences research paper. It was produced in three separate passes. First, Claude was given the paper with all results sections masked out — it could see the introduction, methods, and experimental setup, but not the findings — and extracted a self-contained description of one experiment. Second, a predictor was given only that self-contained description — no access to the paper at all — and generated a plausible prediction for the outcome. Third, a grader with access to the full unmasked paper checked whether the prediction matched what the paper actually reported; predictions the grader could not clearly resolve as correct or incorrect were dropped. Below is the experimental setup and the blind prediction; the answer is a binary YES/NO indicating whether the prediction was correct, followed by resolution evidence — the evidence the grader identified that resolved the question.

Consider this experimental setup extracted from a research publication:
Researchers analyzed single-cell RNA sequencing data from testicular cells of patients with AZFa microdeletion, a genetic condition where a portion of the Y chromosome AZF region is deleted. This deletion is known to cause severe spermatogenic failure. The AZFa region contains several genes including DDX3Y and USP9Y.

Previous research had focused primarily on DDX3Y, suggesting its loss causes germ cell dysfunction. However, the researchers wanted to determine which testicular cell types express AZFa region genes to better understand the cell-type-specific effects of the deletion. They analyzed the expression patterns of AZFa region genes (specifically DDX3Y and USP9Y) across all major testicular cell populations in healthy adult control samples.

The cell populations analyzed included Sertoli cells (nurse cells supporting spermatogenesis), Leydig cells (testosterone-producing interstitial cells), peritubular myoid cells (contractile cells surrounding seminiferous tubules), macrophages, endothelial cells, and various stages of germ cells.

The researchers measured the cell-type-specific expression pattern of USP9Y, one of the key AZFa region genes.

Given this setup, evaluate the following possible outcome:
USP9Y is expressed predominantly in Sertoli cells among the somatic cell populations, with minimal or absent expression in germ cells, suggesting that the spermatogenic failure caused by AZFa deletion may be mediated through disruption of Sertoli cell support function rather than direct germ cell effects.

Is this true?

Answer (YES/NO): YES